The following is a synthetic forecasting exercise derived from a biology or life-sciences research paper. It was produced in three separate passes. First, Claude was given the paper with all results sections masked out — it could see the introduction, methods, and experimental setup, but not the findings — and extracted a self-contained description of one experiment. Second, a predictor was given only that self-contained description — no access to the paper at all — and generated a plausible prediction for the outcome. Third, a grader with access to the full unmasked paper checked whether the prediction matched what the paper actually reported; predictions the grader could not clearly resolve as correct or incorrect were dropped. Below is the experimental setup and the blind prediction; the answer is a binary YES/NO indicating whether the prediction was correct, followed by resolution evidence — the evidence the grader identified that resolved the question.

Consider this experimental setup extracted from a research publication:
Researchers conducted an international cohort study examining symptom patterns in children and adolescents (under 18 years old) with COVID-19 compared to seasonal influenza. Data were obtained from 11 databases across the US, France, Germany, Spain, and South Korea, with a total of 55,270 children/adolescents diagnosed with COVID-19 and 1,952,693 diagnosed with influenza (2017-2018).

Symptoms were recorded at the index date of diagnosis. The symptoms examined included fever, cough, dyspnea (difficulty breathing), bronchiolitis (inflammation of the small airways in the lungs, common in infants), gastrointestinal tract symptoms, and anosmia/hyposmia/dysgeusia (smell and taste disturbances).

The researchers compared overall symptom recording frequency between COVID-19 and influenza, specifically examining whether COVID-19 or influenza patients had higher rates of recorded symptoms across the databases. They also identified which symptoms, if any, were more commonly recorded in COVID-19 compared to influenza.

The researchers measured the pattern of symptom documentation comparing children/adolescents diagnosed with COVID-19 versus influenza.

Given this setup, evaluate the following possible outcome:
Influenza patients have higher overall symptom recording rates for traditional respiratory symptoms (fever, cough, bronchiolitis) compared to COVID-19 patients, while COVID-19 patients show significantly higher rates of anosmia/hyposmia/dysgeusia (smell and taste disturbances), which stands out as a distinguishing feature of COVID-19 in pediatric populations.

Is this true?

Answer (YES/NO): NO